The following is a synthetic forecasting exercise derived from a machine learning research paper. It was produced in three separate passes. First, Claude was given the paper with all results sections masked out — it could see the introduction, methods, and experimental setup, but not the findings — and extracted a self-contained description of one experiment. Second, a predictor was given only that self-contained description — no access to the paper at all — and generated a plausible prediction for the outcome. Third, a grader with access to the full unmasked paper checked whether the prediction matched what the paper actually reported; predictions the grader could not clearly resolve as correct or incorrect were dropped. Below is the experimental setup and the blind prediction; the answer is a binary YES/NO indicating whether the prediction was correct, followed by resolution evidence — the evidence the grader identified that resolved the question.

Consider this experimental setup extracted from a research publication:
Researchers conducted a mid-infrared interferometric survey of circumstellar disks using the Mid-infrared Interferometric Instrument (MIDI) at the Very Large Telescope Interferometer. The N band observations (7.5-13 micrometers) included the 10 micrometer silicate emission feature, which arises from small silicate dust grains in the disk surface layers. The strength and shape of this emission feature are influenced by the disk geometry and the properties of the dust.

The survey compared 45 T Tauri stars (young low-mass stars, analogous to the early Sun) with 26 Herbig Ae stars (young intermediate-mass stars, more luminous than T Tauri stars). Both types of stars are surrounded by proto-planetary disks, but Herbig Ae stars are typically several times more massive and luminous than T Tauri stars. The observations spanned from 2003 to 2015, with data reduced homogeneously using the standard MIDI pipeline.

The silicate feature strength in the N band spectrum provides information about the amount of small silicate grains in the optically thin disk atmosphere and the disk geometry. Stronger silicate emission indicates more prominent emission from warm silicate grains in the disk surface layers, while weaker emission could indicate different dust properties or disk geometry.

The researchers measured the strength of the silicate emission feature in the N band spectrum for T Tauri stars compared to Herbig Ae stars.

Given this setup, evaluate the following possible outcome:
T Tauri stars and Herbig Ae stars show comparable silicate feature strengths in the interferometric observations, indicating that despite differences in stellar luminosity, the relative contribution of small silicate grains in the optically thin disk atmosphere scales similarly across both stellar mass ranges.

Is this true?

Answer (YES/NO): NO